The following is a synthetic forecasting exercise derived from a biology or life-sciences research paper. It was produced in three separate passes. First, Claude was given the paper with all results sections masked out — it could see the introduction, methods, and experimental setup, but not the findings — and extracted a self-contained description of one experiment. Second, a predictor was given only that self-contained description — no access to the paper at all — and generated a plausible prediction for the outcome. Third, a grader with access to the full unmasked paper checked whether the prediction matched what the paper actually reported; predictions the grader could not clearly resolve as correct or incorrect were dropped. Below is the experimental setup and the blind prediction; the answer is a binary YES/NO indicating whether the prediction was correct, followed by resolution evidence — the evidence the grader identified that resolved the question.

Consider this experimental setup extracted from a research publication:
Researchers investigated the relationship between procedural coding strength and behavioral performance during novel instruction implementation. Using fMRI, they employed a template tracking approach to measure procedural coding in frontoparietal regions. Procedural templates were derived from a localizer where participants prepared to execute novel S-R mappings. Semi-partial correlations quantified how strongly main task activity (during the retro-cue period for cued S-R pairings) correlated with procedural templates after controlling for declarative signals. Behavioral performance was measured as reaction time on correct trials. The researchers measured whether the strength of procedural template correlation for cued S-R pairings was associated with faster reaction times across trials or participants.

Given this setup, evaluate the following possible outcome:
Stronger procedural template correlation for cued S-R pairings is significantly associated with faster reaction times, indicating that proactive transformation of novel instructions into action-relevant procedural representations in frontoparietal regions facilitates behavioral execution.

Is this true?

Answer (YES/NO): YES